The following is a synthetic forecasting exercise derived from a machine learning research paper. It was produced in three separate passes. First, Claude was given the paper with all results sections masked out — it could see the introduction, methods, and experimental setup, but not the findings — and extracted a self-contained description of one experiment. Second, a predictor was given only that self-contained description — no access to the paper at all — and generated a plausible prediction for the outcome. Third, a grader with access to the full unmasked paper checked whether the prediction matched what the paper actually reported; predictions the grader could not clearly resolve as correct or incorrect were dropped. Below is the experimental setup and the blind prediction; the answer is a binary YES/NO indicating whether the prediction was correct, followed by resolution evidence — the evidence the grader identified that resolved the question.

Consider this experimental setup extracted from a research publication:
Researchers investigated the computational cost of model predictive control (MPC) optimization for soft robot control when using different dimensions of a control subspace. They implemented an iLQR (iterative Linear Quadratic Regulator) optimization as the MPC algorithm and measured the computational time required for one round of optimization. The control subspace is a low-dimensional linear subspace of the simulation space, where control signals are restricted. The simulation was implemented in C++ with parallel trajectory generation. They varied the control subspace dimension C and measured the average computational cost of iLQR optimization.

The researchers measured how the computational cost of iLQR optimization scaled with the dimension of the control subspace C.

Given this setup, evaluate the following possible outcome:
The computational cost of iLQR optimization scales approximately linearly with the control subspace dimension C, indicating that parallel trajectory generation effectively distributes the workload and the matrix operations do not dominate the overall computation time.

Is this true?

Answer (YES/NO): NO